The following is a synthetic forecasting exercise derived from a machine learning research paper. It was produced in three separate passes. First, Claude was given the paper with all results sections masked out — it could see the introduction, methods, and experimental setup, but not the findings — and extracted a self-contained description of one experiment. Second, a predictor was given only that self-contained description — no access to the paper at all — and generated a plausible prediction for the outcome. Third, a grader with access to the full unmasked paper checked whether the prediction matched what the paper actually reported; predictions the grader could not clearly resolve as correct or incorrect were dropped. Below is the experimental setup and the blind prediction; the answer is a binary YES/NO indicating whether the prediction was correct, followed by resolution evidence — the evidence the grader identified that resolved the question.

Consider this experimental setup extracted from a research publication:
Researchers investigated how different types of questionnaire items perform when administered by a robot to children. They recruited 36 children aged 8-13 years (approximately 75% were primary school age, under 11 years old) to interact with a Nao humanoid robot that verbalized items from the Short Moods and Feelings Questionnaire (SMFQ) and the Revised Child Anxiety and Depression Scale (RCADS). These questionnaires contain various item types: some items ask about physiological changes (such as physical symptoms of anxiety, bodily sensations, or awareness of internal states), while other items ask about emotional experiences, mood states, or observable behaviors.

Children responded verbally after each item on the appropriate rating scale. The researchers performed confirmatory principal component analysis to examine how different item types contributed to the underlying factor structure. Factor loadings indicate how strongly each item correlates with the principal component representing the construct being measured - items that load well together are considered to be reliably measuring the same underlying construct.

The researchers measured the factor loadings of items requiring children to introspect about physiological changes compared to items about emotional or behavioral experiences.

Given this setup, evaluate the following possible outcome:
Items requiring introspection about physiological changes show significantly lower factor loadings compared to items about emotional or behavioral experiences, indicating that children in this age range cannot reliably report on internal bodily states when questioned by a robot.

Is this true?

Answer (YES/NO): NO